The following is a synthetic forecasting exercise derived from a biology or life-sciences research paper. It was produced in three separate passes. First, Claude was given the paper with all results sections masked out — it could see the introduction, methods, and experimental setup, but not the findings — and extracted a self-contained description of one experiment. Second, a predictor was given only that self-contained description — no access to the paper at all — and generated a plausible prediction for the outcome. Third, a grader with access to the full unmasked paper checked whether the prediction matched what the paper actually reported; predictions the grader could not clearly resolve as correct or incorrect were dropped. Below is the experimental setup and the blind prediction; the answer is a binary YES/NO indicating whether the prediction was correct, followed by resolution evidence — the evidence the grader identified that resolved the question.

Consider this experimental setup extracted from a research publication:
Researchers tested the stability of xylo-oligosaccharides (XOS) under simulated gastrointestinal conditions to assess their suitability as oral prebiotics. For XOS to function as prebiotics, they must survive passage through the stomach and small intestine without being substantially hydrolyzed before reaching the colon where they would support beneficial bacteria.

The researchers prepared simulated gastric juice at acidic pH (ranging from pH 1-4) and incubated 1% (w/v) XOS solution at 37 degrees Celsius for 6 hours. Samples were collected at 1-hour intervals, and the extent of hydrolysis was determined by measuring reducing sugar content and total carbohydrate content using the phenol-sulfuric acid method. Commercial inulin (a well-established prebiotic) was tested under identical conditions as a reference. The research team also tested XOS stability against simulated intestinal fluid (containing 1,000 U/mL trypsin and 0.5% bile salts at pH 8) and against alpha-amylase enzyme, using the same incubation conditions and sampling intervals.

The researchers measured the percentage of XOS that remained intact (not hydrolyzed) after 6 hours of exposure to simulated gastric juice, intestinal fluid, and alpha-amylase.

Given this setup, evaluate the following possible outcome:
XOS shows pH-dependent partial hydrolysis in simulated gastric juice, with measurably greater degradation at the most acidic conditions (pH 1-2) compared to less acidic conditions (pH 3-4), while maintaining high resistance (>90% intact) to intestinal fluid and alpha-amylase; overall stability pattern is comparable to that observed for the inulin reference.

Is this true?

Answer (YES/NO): NO